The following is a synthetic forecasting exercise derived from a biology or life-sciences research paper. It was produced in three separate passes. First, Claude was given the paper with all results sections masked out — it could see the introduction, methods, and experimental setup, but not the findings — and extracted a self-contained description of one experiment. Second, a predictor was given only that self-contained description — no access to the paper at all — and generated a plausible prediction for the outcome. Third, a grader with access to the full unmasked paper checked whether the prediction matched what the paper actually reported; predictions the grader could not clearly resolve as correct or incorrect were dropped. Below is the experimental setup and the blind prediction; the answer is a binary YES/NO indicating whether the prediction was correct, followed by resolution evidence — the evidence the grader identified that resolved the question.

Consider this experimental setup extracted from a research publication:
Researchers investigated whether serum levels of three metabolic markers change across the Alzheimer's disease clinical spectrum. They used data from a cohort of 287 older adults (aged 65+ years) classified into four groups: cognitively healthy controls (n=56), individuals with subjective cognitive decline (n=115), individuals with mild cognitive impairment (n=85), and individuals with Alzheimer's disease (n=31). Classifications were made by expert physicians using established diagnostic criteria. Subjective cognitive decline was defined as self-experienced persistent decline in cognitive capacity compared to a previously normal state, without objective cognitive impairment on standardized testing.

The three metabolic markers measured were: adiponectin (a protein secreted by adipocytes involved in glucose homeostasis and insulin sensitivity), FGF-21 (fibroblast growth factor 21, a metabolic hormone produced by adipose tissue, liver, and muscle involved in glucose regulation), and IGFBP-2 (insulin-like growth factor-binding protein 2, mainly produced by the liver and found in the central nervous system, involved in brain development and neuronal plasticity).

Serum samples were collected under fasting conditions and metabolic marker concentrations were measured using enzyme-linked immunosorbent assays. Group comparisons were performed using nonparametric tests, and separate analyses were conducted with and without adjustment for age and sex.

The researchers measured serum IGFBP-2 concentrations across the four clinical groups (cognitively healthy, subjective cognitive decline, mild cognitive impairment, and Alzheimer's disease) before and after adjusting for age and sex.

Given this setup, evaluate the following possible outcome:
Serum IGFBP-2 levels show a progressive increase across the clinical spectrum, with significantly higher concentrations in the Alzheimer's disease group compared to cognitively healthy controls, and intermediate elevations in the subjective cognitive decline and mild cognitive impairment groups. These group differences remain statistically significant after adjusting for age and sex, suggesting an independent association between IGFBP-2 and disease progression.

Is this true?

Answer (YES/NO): NO